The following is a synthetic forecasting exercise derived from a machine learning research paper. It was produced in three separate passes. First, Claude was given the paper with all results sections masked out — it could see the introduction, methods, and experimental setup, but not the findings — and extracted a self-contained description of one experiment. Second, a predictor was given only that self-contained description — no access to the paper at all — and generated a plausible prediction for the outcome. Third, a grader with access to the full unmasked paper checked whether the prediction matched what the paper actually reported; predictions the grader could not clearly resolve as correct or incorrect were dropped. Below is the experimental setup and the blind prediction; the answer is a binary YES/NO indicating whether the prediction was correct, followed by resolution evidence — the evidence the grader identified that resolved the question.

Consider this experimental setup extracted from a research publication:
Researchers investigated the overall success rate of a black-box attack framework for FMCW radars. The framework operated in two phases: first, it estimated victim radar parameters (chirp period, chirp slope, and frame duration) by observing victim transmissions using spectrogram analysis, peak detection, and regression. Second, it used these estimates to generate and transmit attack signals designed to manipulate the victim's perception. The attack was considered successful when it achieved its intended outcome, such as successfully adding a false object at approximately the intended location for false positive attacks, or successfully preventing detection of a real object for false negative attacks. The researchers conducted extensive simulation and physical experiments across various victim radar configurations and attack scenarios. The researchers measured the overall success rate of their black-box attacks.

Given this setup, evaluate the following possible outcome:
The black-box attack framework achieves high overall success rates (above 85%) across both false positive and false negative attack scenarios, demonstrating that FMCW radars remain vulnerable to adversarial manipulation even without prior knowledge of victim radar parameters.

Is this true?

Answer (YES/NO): YES